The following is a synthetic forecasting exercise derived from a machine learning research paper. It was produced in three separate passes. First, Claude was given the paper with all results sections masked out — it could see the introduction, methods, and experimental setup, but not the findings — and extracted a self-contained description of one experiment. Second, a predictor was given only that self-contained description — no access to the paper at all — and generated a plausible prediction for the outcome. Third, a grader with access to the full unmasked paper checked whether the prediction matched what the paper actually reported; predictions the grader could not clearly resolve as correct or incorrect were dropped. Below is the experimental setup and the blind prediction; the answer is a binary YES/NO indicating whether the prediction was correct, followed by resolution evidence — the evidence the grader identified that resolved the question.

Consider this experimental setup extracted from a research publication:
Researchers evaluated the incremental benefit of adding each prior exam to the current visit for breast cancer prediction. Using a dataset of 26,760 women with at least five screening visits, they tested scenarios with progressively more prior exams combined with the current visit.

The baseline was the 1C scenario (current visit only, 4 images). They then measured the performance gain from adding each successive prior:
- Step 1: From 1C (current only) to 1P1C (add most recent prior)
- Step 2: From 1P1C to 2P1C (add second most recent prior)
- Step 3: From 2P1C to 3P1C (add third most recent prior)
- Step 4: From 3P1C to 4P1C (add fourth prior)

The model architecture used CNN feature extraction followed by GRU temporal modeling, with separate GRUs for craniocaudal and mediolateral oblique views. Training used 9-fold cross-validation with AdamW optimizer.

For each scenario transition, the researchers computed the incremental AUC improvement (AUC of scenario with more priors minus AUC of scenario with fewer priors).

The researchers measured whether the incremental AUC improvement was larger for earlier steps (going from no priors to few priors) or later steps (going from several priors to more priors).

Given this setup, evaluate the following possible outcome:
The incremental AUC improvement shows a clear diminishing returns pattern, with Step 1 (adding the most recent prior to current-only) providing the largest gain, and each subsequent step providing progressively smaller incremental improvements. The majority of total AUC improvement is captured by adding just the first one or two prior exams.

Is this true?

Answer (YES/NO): NO